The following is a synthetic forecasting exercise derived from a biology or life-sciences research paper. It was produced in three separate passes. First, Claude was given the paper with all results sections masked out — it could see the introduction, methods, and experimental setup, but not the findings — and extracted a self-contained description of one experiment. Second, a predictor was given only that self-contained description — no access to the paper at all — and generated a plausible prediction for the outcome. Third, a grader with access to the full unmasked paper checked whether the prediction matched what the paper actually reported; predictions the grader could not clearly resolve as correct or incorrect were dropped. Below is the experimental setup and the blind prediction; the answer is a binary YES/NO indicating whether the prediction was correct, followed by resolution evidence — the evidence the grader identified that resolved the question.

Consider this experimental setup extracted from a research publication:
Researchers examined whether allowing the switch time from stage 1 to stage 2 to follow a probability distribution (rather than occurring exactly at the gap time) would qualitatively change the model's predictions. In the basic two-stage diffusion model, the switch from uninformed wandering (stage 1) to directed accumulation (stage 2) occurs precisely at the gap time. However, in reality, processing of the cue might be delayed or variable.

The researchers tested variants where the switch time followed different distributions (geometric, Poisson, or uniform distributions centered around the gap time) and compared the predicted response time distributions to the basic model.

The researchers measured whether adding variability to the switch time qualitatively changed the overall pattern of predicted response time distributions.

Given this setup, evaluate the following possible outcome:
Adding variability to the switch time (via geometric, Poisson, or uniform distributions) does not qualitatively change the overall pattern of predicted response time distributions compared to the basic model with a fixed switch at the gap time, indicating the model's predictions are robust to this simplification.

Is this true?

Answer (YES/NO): YES